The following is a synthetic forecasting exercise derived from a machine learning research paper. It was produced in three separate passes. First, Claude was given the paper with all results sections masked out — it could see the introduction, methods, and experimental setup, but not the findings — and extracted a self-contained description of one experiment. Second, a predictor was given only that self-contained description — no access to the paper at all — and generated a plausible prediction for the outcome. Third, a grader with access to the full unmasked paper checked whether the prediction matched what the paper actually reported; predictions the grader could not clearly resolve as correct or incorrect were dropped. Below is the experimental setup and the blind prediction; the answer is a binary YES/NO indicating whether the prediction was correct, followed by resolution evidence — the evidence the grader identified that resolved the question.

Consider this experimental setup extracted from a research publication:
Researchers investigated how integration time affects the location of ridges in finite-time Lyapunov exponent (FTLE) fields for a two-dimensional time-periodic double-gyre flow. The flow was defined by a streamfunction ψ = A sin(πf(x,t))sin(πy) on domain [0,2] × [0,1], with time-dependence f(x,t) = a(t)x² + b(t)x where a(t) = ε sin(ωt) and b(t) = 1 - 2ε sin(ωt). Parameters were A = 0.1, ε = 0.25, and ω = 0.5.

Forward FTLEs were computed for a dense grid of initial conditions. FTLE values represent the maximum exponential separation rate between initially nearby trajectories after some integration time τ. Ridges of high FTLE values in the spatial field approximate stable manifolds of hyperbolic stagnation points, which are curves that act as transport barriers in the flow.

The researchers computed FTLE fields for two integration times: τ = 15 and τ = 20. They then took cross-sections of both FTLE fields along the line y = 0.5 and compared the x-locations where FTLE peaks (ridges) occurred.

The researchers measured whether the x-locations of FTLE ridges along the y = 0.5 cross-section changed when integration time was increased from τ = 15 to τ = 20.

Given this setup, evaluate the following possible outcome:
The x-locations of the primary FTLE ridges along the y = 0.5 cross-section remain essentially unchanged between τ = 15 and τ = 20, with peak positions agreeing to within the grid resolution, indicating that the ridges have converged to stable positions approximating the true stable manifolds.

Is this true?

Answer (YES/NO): NO